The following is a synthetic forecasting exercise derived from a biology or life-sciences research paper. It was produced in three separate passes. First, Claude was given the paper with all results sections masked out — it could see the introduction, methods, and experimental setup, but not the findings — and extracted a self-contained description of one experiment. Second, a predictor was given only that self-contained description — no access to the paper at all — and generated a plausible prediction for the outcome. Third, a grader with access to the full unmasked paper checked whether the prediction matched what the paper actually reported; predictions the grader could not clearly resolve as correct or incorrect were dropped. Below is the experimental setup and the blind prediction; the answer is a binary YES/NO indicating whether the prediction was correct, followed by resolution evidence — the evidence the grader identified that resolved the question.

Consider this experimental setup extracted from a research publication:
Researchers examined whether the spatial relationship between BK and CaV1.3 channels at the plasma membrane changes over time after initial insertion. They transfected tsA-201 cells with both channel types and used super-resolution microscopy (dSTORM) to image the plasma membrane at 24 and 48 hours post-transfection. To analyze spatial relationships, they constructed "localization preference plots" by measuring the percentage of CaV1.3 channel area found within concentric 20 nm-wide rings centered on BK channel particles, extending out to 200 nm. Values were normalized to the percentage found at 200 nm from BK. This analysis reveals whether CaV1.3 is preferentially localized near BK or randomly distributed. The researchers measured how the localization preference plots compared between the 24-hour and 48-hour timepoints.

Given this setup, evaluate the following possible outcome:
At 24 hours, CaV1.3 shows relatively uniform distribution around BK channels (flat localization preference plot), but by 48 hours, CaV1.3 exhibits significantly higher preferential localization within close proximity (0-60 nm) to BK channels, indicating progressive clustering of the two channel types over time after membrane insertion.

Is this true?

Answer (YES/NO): NO